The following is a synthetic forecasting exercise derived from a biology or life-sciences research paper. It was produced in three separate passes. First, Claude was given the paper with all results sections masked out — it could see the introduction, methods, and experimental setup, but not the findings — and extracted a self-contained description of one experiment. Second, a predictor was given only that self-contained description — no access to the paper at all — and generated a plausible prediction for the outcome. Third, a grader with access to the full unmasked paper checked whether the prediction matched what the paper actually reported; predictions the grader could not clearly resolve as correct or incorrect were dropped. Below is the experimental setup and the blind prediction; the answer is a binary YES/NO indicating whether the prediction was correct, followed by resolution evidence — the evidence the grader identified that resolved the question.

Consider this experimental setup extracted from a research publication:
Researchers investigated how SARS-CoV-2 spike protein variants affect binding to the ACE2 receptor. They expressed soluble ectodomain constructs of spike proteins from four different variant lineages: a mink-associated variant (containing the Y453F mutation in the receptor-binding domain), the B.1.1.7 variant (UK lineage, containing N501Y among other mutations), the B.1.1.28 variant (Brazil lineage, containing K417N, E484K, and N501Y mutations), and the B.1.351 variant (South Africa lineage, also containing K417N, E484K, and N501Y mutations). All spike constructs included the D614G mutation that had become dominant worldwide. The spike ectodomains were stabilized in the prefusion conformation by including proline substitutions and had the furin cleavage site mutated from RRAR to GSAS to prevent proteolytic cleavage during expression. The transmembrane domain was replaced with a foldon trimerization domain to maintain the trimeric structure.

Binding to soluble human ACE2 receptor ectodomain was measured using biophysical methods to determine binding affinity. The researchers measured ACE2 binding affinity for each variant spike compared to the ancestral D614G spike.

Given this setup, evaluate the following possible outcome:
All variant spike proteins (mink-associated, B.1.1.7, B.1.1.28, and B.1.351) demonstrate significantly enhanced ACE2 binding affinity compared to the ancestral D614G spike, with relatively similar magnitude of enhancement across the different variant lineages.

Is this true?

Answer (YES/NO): NO